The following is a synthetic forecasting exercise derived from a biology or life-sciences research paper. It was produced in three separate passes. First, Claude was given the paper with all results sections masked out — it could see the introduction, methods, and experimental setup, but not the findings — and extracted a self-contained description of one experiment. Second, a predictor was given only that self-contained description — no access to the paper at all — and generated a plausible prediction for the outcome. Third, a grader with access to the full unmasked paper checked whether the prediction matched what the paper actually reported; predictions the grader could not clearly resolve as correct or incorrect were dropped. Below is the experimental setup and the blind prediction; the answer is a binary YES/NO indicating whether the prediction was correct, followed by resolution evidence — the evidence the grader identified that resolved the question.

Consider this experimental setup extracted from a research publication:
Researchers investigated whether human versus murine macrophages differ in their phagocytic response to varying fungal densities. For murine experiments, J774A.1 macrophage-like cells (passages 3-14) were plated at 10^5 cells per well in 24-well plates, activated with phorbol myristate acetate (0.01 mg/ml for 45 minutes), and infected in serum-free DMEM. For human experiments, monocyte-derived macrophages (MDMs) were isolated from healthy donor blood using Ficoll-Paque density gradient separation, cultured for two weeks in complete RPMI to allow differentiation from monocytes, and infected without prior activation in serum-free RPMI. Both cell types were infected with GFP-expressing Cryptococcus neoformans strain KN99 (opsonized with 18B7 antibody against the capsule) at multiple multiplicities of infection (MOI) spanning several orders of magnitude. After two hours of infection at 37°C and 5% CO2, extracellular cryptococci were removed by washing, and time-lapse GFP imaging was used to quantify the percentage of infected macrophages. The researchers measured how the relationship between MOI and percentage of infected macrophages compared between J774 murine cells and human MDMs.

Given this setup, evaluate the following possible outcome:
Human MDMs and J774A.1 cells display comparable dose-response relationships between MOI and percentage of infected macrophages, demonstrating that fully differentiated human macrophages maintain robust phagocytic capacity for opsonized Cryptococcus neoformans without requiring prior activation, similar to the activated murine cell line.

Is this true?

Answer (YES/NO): YES